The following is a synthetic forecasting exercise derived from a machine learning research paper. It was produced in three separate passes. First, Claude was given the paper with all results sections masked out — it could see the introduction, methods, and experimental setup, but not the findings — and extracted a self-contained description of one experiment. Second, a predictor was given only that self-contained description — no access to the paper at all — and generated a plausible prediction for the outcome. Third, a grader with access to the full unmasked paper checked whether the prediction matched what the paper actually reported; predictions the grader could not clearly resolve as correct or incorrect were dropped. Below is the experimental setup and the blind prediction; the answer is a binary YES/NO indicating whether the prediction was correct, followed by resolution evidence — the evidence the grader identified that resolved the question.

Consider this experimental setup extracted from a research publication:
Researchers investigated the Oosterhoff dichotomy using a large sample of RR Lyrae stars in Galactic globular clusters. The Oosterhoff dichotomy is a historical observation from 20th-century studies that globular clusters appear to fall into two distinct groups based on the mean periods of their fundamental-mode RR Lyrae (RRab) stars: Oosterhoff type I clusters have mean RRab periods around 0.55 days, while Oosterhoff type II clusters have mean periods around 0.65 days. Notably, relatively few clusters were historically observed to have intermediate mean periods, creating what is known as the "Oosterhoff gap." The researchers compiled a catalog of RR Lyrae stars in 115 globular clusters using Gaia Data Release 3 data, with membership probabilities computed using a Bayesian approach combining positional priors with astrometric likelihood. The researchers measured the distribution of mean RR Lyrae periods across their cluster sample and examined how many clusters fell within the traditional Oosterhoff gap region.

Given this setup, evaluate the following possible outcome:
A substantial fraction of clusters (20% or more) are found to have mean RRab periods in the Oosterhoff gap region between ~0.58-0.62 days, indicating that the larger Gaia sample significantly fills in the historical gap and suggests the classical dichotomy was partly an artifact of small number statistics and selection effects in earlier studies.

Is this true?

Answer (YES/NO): YES